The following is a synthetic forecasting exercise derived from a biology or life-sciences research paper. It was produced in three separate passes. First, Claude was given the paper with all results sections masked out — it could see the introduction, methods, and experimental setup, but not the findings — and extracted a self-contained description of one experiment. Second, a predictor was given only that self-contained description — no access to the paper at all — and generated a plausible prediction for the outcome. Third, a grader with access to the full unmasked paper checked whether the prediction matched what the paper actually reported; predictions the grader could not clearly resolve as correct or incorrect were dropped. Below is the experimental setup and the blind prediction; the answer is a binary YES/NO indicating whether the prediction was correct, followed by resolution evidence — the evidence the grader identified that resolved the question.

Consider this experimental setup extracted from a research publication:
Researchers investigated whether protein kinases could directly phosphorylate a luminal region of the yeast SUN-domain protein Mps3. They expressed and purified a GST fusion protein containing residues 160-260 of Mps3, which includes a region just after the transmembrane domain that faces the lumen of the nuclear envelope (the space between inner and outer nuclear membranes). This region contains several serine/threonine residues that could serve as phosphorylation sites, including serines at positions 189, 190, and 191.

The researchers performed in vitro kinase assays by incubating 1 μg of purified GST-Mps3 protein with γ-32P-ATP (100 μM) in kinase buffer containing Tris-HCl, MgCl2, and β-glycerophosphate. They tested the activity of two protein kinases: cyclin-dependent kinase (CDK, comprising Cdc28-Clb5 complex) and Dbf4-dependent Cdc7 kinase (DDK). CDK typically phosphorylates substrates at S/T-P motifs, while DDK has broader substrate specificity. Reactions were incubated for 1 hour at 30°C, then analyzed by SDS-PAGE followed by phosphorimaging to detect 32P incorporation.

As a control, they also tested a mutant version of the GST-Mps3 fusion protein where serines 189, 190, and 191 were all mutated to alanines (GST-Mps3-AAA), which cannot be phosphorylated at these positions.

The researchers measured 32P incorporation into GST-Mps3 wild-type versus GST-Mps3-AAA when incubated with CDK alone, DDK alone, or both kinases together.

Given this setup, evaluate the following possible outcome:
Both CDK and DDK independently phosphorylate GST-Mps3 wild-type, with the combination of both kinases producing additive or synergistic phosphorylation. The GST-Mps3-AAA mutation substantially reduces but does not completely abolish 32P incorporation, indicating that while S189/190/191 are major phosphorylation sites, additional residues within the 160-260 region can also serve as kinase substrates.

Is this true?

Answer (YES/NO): NO